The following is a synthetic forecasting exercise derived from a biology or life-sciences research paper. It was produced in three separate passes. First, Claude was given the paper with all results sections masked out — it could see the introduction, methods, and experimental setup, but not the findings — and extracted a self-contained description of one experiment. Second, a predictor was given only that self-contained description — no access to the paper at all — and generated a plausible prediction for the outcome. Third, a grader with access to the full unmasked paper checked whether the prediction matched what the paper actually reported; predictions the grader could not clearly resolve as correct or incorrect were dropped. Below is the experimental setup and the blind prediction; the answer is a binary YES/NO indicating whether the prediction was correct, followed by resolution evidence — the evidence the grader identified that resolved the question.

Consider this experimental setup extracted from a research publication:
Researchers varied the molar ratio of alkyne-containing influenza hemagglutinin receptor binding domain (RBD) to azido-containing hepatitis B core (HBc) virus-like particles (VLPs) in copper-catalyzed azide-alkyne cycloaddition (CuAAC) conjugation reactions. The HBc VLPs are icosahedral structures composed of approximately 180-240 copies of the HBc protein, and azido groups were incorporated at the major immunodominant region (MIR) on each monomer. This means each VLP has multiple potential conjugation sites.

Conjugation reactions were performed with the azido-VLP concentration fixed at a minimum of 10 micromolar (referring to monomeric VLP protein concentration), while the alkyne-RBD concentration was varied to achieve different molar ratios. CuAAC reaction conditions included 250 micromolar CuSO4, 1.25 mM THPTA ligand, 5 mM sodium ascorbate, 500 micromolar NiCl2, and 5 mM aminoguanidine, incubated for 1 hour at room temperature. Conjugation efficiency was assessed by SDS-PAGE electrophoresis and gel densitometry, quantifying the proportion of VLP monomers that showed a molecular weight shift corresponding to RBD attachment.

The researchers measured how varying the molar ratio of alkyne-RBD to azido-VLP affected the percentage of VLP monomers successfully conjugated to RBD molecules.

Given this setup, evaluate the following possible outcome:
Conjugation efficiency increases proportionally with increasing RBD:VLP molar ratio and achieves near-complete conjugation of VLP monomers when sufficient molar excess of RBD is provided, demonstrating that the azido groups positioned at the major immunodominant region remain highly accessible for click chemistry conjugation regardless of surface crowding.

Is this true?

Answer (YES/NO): NO